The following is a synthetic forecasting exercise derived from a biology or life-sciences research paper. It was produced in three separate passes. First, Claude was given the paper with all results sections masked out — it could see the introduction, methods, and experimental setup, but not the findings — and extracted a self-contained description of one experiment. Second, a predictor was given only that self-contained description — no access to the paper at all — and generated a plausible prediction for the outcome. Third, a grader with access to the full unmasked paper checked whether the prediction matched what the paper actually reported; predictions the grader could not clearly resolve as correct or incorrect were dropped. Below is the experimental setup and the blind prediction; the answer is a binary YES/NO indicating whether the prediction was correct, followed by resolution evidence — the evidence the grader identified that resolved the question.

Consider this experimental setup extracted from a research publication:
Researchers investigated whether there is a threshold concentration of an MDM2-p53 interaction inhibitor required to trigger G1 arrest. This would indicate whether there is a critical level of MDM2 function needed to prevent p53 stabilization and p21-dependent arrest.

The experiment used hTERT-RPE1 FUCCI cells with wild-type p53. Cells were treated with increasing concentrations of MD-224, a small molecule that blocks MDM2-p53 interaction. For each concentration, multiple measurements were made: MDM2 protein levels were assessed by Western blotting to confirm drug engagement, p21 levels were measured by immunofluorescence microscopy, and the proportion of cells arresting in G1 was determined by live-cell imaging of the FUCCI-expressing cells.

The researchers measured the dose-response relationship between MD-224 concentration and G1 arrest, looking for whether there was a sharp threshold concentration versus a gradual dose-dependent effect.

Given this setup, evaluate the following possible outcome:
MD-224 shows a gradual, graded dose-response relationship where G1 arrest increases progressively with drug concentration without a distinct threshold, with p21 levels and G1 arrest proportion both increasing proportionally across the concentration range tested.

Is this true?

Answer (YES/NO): NO